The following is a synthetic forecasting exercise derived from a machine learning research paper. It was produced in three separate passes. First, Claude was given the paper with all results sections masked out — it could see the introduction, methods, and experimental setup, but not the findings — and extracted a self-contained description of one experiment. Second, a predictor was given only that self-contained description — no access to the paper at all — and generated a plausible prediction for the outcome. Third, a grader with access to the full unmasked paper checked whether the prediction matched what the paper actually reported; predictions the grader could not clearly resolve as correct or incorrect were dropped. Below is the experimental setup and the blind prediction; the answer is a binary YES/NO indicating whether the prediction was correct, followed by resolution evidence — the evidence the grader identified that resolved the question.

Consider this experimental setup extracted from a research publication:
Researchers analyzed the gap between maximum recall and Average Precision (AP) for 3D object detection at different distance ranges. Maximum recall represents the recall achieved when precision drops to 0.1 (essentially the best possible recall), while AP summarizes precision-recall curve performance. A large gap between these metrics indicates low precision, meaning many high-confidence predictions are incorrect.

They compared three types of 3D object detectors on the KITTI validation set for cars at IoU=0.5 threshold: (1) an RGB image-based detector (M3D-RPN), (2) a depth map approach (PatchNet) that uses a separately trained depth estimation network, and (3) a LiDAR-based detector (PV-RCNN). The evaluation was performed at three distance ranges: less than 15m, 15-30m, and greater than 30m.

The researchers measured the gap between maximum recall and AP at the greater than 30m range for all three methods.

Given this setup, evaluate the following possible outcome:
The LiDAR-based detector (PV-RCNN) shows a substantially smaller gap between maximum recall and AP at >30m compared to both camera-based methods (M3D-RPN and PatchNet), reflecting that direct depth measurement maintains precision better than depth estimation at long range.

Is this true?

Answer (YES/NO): YES